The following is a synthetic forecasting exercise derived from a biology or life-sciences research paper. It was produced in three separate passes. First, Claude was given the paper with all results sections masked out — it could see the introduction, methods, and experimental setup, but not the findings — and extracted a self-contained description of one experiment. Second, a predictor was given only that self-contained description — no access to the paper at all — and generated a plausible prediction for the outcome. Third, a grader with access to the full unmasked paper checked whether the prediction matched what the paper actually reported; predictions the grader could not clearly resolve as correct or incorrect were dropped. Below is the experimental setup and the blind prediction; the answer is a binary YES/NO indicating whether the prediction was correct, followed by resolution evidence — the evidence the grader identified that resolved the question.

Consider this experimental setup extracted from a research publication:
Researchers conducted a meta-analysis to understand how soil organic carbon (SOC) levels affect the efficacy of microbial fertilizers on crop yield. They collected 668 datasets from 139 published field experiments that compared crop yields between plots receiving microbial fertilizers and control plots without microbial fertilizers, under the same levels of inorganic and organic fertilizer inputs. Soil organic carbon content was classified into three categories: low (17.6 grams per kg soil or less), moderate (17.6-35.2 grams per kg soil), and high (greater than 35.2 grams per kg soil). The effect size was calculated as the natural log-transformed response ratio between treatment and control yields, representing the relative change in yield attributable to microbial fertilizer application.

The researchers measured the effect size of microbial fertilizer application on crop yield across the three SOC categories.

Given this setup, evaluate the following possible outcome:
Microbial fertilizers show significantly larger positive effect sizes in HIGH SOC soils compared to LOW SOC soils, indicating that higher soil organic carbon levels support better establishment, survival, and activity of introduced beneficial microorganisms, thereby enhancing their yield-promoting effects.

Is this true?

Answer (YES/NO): NO